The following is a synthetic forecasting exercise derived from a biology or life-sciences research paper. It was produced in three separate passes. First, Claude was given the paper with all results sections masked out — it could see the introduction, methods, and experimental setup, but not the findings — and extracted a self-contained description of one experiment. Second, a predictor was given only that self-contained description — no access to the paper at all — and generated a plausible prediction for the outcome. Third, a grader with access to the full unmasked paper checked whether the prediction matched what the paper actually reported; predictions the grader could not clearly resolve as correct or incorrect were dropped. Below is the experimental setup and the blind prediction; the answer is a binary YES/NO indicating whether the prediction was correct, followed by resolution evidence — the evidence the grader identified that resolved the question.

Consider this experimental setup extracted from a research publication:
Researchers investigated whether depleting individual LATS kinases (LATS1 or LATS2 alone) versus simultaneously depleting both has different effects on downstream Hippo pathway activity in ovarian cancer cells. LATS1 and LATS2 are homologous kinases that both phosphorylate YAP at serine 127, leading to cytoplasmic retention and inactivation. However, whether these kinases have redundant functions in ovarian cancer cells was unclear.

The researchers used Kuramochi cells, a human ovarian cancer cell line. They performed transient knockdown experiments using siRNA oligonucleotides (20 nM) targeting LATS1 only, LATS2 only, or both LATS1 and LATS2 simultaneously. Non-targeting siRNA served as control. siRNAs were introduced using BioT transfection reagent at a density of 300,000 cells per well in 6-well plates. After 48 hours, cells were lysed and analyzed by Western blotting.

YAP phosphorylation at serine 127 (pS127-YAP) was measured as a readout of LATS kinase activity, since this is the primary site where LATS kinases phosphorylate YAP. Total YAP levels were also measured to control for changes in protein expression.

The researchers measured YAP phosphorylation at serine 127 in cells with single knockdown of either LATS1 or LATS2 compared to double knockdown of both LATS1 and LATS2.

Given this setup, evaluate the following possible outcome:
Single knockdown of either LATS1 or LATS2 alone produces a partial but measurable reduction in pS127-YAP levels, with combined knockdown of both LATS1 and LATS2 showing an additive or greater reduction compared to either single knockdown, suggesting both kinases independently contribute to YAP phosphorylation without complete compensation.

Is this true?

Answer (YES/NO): NO